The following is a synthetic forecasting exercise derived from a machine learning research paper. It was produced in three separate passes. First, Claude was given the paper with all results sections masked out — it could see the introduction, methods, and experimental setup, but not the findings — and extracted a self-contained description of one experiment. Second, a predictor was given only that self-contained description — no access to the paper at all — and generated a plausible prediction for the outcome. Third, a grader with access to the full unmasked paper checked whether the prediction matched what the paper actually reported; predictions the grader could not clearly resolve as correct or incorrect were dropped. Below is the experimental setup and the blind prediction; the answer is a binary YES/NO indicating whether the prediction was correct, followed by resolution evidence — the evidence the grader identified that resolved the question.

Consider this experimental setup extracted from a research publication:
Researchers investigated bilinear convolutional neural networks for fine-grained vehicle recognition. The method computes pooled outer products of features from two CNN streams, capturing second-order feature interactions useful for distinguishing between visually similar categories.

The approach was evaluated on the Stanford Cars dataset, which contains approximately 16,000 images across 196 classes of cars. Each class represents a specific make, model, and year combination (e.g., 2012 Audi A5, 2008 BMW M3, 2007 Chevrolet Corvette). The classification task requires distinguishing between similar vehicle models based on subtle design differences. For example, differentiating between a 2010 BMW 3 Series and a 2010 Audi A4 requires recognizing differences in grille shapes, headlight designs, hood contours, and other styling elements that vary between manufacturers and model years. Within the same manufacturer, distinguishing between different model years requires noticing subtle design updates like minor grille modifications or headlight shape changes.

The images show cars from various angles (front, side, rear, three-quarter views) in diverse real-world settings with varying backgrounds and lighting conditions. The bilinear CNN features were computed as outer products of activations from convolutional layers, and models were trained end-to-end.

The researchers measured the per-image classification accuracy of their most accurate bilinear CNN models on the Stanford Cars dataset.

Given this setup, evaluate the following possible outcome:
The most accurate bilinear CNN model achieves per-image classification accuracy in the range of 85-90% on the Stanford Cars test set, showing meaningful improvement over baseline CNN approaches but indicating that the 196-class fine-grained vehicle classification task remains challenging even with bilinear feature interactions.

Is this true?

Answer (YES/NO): NO